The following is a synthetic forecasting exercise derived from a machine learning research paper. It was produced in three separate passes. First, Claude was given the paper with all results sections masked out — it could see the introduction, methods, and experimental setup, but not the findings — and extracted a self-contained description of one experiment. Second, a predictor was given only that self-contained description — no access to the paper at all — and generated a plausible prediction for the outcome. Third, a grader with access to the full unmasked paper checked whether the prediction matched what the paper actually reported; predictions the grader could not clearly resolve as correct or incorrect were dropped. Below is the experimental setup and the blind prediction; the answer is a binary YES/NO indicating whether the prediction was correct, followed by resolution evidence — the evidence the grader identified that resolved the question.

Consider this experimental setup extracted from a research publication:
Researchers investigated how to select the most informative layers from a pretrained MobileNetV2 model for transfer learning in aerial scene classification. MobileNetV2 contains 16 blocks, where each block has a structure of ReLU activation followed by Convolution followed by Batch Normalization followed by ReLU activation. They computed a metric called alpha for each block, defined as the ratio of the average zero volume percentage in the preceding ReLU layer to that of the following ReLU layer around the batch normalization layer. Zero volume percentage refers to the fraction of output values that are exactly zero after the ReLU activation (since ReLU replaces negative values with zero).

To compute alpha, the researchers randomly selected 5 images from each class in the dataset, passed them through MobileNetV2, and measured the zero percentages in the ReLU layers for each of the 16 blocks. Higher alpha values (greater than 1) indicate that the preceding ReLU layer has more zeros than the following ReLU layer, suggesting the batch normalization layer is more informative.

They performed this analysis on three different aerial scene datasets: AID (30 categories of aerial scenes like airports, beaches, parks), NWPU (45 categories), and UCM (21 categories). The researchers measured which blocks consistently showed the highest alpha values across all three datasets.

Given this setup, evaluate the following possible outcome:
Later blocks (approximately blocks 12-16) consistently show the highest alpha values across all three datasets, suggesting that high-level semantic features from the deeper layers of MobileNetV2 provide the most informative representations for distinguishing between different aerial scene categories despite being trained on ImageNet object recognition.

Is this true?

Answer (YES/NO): NO